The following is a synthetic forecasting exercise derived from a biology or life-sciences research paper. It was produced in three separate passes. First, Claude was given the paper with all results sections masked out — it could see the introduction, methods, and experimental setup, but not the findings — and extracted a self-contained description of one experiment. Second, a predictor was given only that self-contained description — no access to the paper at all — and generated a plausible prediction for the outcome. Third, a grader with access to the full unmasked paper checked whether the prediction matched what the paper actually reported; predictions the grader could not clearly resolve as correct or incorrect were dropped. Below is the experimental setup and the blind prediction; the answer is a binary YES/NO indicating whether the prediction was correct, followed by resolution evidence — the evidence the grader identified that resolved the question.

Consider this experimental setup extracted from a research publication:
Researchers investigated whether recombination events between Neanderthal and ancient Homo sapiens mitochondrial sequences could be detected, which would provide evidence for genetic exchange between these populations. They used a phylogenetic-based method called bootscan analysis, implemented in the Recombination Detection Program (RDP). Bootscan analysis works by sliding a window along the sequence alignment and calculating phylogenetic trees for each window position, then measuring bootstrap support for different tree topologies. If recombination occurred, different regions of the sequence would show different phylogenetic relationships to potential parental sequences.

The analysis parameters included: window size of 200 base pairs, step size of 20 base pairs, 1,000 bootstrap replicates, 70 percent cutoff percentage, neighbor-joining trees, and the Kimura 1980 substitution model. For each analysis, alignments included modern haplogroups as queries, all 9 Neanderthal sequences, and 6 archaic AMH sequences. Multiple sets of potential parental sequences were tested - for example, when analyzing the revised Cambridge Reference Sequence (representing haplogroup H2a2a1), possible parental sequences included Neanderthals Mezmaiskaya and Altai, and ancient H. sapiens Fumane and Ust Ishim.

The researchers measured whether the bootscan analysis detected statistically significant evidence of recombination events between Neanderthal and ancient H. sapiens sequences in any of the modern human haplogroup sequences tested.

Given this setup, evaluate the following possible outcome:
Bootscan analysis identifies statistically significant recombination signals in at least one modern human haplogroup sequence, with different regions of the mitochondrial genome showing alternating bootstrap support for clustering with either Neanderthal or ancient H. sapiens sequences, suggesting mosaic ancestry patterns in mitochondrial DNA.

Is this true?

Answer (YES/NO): YES